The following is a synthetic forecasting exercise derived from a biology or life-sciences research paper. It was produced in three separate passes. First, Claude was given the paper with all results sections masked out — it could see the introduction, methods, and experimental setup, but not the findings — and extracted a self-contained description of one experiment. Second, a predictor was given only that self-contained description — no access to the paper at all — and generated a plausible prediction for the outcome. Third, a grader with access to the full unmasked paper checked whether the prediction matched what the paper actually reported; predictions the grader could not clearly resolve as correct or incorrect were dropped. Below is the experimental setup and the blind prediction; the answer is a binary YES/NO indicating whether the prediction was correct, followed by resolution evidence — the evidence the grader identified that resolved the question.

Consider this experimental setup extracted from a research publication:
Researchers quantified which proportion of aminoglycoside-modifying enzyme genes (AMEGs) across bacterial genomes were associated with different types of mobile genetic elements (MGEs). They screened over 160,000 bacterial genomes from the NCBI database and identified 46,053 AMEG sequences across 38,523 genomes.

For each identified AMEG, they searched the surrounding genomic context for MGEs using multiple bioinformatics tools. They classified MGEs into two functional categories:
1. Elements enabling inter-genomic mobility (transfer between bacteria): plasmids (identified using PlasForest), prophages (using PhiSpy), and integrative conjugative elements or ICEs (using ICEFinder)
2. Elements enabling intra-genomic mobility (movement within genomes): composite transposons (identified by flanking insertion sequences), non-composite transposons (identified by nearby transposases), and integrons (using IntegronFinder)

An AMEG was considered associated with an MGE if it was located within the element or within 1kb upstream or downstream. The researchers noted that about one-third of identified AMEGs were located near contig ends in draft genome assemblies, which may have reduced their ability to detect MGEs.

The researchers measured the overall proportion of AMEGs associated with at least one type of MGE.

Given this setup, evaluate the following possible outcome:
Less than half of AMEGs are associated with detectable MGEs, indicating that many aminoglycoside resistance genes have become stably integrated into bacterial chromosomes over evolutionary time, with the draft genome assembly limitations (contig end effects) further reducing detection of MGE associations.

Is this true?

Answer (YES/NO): YES